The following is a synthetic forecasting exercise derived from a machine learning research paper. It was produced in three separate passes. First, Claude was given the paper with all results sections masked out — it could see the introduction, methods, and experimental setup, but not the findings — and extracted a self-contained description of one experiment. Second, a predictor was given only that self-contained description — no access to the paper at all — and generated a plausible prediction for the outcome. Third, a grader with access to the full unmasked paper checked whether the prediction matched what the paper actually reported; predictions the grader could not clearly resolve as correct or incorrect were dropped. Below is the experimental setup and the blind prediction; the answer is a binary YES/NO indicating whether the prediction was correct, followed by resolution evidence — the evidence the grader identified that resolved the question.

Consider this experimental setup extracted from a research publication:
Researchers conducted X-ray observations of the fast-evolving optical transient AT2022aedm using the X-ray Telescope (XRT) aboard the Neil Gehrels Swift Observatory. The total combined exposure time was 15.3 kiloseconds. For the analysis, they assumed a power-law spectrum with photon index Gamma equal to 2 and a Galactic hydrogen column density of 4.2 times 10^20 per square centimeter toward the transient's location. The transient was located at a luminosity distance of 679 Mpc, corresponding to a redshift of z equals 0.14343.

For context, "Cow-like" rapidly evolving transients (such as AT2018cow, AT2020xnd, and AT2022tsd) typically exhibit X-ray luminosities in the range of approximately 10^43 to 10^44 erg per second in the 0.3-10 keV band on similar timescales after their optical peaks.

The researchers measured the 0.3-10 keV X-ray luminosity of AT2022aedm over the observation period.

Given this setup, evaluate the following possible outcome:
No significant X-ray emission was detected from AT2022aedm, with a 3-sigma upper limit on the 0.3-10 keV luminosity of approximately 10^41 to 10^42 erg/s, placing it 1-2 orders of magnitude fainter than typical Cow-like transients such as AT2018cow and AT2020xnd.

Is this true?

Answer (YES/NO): NO